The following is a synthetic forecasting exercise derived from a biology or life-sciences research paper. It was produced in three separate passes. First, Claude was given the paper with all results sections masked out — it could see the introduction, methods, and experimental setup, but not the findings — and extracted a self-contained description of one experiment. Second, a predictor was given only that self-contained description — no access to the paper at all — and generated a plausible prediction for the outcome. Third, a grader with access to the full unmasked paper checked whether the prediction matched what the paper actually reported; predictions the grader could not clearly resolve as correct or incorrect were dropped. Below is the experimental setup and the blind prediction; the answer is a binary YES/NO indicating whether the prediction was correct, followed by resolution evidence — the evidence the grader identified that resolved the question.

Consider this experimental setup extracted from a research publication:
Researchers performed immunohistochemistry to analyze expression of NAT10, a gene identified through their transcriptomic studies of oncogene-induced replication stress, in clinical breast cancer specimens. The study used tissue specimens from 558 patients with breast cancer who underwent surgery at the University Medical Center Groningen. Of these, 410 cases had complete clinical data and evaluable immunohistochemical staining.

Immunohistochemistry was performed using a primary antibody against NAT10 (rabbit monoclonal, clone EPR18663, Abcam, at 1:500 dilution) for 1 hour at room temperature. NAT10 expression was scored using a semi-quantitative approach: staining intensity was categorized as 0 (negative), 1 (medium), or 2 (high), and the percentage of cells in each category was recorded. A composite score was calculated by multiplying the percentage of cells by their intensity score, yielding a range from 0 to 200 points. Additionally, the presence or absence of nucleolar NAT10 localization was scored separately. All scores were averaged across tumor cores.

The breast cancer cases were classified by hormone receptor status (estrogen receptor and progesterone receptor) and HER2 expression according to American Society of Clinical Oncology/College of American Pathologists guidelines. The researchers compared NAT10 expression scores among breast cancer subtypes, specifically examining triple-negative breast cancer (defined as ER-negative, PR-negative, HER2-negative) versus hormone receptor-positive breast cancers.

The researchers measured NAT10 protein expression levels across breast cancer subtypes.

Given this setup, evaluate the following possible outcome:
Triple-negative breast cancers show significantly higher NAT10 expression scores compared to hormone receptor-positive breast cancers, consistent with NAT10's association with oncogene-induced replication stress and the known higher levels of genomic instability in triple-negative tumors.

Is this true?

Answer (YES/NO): YES